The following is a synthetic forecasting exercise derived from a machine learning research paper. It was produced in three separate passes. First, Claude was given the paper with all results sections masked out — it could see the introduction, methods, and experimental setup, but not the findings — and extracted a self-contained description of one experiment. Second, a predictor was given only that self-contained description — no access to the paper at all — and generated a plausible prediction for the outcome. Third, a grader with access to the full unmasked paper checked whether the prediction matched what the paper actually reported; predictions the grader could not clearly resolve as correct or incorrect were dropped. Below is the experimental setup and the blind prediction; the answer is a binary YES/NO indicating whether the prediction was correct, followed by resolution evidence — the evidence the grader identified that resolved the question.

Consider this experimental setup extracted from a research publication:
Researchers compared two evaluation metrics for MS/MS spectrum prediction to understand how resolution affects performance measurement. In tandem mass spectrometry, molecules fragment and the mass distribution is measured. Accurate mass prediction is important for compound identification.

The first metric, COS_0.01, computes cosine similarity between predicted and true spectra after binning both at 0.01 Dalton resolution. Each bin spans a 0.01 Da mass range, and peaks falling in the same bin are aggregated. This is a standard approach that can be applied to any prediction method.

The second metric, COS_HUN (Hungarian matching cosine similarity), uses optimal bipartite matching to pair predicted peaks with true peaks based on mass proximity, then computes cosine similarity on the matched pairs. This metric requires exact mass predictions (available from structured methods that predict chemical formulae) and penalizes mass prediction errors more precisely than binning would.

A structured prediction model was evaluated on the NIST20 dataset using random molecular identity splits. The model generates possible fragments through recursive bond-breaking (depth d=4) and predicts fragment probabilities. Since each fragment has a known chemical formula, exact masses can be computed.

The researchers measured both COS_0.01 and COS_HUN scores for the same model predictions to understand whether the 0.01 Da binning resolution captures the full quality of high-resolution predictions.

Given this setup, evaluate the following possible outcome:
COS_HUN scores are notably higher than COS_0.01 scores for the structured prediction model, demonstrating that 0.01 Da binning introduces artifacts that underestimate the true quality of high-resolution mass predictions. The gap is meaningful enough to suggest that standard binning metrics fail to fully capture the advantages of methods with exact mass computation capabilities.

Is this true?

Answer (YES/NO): NO